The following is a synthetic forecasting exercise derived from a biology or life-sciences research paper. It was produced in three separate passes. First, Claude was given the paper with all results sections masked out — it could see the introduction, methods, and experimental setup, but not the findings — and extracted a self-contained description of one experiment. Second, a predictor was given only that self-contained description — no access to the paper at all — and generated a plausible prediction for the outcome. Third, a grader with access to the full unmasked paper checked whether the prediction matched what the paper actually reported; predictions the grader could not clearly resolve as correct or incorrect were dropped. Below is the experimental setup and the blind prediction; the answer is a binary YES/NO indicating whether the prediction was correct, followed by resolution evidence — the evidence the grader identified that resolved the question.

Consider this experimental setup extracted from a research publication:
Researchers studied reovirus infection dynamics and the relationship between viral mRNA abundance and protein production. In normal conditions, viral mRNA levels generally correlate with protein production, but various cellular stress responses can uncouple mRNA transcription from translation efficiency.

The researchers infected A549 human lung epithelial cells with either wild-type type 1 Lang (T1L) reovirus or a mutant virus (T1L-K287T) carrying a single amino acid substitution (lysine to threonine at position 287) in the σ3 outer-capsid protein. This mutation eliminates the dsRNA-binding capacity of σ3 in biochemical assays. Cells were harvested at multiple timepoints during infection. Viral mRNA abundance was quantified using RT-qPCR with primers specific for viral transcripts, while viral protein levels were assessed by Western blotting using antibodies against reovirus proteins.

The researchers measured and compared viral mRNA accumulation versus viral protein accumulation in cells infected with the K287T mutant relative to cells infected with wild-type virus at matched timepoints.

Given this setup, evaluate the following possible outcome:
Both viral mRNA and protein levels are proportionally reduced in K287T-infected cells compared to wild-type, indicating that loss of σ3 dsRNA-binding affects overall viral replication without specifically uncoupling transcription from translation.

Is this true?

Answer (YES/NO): NO